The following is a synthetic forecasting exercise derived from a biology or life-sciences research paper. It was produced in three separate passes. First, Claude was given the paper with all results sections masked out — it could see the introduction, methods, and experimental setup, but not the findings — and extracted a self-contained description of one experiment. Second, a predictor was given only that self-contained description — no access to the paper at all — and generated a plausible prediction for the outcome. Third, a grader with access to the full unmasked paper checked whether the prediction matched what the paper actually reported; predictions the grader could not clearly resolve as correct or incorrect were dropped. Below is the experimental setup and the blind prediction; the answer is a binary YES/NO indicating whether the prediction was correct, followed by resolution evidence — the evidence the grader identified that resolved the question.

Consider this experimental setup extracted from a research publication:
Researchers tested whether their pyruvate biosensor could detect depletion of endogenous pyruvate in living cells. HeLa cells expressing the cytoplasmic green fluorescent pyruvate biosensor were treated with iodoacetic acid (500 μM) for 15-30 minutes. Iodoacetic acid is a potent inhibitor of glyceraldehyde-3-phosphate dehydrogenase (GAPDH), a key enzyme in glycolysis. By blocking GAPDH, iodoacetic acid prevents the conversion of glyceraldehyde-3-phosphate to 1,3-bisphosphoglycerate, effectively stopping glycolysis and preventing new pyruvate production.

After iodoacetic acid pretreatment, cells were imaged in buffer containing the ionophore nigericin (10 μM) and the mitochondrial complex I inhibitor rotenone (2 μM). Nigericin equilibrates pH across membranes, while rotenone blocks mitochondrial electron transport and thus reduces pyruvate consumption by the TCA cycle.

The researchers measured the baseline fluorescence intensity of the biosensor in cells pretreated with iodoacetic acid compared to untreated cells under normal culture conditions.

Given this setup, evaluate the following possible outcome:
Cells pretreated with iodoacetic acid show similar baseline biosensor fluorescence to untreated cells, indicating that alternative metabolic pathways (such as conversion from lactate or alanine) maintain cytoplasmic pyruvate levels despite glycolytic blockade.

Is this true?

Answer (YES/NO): NO